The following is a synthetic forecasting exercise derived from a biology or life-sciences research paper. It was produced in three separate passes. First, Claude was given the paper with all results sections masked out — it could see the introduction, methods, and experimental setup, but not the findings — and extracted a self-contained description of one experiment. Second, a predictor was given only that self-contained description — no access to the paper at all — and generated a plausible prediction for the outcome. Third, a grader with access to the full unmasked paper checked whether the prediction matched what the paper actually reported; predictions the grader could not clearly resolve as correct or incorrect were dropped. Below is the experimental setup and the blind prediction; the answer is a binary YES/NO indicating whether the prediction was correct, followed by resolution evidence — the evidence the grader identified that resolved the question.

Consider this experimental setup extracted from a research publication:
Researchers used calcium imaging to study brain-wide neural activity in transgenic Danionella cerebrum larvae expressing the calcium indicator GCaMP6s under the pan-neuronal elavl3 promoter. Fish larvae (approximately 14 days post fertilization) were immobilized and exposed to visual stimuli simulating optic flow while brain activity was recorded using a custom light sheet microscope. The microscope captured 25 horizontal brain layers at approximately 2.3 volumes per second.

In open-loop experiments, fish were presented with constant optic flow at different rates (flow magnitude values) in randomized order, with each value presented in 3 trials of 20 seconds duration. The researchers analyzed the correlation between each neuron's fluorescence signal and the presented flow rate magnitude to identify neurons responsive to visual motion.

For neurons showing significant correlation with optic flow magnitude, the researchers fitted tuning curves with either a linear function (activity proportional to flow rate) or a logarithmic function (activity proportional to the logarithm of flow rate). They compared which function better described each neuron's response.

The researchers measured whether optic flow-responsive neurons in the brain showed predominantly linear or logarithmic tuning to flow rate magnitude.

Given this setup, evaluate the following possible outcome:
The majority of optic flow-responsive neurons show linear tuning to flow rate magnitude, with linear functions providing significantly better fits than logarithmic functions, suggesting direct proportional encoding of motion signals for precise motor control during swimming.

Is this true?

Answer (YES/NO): NO